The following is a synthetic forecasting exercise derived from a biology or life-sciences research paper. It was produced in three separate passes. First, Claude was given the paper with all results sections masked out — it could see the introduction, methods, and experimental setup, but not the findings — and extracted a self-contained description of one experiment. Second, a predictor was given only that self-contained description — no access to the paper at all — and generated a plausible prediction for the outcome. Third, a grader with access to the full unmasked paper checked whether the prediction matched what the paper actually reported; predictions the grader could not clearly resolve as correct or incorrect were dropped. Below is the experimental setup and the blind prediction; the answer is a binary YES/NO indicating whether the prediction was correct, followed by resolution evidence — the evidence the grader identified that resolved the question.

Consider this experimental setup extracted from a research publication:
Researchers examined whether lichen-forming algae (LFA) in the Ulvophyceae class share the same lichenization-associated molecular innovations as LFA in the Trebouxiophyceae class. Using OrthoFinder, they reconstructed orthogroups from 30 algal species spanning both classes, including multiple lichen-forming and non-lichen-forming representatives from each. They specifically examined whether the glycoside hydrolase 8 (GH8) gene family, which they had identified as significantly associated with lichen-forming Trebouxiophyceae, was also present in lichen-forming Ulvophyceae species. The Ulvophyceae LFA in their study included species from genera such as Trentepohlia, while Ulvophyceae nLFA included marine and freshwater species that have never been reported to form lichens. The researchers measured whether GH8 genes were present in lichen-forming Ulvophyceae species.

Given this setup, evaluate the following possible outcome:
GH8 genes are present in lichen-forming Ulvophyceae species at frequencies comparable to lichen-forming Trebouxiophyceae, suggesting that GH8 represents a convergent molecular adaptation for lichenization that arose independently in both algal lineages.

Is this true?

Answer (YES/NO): NO